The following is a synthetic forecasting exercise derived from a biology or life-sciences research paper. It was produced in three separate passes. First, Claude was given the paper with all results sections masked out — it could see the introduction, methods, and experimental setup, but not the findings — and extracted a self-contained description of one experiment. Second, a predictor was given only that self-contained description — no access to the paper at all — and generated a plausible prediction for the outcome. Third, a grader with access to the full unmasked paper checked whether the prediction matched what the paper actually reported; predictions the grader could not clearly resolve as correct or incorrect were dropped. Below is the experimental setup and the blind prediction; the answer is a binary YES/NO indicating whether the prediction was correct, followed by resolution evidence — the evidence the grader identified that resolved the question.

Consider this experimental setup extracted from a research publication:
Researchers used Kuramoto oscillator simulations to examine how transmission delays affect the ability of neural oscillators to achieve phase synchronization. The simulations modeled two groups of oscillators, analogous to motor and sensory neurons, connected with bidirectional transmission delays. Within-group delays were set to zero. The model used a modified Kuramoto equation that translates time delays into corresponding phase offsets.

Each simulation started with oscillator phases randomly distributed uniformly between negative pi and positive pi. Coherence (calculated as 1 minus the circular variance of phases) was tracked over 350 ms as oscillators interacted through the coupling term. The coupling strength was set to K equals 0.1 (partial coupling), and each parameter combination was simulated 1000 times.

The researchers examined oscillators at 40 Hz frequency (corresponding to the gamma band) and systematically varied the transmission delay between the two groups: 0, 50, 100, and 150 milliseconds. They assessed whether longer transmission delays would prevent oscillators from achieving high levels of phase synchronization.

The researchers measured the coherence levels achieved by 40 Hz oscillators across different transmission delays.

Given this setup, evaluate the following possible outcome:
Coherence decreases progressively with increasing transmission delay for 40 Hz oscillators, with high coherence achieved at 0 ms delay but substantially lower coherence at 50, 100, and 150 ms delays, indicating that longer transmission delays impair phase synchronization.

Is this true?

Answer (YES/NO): NO